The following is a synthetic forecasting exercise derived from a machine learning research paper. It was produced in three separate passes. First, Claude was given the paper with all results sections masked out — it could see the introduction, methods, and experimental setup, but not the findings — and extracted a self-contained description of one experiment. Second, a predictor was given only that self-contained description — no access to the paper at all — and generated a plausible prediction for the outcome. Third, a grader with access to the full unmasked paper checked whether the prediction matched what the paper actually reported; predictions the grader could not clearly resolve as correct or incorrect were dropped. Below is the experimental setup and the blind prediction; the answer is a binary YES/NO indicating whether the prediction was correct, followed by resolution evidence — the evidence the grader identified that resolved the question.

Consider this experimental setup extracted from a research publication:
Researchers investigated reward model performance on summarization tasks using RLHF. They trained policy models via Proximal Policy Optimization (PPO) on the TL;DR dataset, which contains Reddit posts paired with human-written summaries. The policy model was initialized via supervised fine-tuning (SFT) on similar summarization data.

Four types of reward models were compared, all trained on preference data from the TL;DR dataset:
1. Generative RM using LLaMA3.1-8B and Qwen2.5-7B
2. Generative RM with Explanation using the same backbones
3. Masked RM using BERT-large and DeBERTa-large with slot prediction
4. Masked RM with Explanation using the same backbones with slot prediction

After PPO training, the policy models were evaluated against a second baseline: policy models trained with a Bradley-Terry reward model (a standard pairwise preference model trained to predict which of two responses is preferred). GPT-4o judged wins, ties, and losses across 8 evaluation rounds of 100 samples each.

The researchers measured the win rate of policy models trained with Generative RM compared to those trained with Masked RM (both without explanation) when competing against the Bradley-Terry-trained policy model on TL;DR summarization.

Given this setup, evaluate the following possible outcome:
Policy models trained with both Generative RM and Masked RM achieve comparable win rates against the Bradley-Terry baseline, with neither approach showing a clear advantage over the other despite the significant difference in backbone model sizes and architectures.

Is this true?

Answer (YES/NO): NO